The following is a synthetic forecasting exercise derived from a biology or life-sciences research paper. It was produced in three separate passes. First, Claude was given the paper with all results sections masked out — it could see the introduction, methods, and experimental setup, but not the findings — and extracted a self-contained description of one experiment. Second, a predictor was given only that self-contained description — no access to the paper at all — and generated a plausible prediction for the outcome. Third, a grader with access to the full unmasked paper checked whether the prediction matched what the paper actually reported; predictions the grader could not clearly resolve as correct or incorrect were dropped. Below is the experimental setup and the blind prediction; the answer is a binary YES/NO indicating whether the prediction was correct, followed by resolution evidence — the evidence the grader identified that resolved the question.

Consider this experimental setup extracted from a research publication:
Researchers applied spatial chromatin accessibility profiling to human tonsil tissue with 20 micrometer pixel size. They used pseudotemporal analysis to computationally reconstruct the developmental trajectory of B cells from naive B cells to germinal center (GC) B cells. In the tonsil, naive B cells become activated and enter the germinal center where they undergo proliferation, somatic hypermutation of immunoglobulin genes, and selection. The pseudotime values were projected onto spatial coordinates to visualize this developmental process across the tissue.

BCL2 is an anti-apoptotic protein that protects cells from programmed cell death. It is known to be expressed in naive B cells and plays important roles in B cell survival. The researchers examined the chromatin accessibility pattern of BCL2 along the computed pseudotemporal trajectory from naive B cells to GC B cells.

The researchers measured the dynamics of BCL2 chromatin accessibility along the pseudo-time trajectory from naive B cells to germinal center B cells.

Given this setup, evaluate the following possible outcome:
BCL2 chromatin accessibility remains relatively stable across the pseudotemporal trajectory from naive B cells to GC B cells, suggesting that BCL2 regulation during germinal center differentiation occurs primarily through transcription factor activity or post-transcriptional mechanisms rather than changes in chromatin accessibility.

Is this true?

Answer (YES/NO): NO